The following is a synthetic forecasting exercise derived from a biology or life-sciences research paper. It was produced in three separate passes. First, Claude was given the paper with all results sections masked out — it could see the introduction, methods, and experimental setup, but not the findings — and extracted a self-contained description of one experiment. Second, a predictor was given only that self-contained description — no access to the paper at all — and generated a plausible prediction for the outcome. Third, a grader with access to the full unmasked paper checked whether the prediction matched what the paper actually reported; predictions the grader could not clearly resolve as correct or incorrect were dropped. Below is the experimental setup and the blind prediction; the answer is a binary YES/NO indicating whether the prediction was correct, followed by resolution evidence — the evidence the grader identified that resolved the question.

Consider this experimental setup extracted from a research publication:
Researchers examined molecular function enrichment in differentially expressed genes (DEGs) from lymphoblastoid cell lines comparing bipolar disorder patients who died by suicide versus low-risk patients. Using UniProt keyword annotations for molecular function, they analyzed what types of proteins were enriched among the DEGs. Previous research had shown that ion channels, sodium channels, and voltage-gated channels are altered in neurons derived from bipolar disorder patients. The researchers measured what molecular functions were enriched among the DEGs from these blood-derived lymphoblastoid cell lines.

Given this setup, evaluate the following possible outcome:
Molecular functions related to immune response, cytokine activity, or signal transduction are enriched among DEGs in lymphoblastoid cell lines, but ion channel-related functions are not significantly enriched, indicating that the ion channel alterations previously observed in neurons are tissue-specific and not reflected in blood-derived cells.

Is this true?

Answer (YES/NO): NO